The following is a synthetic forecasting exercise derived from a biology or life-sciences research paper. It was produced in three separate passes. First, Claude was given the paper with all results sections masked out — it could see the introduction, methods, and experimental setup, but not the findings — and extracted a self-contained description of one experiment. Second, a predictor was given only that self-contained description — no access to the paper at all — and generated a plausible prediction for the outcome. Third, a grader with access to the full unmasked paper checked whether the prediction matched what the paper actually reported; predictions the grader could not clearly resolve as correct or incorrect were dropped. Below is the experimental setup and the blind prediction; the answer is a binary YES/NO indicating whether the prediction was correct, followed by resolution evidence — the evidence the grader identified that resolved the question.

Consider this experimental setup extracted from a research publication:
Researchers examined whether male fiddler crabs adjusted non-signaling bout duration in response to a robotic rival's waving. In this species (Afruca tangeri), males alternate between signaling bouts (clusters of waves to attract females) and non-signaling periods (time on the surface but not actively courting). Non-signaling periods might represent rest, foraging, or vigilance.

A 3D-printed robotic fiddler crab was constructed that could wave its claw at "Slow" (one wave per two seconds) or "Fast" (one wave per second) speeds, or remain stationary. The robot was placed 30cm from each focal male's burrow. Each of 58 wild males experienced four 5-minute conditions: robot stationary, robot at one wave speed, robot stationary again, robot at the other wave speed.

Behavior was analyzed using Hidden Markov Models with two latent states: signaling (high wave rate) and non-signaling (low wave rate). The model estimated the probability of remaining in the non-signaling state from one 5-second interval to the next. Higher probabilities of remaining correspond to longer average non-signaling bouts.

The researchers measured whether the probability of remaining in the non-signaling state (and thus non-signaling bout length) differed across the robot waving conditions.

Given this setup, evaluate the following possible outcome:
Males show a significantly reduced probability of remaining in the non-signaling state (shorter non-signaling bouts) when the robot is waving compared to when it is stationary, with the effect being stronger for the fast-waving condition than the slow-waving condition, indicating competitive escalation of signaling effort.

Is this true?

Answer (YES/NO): NO